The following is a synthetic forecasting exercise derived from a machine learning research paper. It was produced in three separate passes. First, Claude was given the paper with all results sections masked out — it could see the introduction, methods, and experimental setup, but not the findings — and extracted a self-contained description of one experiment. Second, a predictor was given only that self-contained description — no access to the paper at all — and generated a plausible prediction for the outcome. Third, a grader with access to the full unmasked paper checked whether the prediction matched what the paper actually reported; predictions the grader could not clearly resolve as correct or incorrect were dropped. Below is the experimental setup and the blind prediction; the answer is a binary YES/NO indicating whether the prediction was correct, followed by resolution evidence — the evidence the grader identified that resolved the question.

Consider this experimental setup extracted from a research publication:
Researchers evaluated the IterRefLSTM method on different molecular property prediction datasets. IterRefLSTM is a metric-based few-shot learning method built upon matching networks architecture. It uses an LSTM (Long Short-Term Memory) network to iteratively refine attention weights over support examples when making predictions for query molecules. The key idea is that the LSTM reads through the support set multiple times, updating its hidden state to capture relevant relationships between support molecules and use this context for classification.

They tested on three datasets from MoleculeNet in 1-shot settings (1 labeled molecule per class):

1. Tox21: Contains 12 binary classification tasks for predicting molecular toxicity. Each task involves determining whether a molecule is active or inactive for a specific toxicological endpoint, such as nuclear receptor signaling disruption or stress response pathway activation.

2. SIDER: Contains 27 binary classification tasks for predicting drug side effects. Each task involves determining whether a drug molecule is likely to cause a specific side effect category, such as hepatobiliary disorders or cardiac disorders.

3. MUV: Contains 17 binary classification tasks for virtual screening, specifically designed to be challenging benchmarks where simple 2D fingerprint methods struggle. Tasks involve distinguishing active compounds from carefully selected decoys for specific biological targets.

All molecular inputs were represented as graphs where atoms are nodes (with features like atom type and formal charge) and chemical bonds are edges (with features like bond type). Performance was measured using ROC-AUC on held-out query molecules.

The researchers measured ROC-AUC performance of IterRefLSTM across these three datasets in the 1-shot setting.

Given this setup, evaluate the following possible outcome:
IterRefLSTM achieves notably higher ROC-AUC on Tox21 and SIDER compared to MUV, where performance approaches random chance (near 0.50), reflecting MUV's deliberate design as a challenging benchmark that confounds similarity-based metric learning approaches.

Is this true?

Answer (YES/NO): YES